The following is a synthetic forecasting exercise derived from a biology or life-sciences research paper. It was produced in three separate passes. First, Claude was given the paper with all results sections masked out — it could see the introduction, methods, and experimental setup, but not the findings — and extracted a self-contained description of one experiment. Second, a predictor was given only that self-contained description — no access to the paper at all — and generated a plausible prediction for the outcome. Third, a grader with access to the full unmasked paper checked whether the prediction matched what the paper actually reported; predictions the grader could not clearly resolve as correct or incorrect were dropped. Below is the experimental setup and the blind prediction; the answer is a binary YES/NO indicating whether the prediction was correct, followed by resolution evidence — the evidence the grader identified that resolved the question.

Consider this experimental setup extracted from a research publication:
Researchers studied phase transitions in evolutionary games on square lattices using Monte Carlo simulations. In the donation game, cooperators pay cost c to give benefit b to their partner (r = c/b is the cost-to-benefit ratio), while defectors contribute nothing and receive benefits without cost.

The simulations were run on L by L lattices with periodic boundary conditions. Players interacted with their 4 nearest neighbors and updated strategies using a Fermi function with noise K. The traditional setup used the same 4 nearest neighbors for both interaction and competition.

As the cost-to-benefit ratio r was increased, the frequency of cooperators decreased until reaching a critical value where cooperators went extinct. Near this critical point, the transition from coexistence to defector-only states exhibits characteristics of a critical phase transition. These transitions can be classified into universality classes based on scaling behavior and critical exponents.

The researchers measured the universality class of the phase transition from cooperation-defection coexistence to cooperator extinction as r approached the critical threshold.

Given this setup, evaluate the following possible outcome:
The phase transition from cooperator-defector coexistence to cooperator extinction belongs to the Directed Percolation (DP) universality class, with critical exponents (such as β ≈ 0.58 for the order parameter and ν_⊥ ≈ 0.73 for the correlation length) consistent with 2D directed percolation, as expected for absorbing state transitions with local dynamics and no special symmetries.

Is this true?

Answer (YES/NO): YES